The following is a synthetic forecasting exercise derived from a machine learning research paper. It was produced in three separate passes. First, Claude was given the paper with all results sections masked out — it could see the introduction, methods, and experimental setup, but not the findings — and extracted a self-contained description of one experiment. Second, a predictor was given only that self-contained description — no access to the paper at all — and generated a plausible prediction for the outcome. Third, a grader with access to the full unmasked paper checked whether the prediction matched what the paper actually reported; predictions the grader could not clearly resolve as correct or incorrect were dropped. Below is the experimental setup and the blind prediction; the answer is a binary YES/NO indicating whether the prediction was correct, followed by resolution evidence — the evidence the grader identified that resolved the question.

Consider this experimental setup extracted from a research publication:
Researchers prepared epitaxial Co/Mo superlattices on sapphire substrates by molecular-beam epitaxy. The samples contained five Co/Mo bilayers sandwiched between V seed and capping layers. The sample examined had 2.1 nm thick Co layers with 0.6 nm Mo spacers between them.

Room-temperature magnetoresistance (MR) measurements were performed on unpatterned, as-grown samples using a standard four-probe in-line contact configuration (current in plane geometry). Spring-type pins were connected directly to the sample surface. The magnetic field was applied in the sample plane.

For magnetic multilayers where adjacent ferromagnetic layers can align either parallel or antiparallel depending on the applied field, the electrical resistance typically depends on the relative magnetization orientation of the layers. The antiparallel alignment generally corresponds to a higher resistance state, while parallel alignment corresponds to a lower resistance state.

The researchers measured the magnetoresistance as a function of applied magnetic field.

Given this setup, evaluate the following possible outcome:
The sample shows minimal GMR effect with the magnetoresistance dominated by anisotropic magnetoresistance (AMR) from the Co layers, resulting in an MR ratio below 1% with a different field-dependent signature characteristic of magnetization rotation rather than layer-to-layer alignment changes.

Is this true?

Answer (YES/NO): NO